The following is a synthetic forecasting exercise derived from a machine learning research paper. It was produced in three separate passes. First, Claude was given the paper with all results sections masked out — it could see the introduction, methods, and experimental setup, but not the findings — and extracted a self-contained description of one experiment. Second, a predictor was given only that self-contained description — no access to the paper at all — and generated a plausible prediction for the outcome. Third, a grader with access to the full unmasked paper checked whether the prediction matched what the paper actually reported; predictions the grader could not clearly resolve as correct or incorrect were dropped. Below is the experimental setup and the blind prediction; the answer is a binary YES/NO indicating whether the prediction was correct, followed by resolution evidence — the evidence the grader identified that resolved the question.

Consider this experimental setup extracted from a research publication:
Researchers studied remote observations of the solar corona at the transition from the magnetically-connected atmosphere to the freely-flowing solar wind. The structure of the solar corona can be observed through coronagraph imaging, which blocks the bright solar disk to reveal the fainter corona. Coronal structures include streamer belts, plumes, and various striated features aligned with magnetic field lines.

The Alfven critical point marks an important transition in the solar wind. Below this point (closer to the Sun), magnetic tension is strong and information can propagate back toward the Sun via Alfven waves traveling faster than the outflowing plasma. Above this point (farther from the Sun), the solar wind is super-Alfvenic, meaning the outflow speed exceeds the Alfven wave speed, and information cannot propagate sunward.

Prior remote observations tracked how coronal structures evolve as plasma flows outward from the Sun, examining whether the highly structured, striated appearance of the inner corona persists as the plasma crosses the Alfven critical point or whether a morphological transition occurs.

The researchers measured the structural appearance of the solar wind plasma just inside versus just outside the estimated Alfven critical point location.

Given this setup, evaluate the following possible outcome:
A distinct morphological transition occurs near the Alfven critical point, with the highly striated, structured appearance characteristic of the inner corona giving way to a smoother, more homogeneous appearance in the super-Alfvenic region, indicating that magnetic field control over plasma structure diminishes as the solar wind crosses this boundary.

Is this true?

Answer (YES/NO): NO